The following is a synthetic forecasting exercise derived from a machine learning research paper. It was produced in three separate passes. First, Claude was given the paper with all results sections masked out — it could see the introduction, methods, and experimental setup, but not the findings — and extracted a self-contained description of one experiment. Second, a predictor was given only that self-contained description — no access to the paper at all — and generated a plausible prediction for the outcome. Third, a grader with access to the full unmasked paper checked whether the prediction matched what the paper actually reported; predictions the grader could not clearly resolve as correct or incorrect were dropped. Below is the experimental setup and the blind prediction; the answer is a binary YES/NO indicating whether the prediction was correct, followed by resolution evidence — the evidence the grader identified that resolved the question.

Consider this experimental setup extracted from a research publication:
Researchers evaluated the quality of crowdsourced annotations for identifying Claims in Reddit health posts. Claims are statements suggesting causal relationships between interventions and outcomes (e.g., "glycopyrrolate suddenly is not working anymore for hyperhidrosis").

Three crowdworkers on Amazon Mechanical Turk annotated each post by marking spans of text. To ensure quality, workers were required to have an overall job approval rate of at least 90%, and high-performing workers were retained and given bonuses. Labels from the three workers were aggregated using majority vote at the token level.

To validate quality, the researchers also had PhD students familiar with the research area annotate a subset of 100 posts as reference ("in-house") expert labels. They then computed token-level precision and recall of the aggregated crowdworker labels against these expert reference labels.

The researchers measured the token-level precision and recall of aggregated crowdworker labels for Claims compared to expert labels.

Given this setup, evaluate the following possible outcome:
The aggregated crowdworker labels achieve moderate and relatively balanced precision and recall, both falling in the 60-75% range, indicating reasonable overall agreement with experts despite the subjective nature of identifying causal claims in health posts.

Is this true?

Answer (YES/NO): NO